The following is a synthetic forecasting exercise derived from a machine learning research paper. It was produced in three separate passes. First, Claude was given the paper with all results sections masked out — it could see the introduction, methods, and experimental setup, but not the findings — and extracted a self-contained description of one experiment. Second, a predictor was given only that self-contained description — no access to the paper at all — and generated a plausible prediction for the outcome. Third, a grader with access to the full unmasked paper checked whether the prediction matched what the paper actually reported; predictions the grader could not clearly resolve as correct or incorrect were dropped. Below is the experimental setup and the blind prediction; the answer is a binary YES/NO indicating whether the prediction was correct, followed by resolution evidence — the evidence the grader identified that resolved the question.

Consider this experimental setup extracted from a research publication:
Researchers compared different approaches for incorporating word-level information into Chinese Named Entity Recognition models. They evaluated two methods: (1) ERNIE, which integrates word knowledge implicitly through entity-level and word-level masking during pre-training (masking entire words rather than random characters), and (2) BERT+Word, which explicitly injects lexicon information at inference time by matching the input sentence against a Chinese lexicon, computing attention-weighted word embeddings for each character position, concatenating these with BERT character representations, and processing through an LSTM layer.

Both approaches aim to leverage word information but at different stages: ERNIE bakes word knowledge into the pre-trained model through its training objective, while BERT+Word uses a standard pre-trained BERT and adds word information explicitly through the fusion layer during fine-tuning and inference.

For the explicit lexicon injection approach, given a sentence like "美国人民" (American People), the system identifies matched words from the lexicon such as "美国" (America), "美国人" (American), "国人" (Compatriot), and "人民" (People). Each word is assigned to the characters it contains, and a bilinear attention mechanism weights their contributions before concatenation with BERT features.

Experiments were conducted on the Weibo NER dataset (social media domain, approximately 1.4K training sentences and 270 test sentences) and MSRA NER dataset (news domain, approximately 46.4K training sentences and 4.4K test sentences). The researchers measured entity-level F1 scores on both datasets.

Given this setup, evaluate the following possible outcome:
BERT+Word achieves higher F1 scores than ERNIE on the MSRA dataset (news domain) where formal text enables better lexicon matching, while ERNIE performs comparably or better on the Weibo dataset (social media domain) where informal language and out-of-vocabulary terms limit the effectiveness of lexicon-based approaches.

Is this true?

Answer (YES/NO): NO